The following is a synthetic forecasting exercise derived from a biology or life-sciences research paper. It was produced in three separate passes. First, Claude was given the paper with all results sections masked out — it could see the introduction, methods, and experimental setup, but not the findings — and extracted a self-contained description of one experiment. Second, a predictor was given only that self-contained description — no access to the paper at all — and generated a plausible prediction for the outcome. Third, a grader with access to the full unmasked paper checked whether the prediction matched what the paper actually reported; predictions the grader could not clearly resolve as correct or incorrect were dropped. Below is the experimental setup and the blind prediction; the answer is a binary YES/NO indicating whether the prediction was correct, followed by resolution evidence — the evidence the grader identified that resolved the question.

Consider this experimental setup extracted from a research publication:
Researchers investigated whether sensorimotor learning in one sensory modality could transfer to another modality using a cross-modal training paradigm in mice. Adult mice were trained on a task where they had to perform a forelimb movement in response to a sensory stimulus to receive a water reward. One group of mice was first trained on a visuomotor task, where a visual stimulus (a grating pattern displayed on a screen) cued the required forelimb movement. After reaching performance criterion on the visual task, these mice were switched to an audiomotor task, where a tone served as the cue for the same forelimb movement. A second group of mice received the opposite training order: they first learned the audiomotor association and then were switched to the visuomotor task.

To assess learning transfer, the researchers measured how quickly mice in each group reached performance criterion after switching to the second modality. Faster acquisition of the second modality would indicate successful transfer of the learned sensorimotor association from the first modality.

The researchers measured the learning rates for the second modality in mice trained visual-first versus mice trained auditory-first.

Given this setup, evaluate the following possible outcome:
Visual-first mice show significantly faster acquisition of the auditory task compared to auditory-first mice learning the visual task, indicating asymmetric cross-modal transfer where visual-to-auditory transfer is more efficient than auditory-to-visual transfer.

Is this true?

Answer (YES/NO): YES